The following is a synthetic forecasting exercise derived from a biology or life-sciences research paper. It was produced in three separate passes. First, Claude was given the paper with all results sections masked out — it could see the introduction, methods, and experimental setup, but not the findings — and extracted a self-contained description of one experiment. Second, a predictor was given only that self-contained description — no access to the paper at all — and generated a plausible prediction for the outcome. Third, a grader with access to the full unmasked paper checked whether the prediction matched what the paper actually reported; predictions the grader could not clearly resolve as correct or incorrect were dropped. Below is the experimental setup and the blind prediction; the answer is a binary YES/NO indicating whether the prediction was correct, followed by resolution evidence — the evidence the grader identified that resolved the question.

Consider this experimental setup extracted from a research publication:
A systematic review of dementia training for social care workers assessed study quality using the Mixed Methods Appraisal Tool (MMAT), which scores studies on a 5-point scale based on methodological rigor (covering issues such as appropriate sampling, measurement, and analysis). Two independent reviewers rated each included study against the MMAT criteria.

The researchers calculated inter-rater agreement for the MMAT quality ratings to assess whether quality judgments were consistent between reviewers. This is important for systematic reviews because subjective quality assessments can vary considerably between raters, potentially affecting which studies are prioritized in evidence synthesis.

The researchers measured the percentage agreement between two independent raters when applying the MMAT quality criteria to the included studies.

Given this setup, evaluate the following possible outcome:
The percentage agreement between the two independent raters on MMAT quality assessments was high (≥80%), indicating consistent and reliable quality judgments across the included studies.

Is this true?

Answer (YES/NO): YES